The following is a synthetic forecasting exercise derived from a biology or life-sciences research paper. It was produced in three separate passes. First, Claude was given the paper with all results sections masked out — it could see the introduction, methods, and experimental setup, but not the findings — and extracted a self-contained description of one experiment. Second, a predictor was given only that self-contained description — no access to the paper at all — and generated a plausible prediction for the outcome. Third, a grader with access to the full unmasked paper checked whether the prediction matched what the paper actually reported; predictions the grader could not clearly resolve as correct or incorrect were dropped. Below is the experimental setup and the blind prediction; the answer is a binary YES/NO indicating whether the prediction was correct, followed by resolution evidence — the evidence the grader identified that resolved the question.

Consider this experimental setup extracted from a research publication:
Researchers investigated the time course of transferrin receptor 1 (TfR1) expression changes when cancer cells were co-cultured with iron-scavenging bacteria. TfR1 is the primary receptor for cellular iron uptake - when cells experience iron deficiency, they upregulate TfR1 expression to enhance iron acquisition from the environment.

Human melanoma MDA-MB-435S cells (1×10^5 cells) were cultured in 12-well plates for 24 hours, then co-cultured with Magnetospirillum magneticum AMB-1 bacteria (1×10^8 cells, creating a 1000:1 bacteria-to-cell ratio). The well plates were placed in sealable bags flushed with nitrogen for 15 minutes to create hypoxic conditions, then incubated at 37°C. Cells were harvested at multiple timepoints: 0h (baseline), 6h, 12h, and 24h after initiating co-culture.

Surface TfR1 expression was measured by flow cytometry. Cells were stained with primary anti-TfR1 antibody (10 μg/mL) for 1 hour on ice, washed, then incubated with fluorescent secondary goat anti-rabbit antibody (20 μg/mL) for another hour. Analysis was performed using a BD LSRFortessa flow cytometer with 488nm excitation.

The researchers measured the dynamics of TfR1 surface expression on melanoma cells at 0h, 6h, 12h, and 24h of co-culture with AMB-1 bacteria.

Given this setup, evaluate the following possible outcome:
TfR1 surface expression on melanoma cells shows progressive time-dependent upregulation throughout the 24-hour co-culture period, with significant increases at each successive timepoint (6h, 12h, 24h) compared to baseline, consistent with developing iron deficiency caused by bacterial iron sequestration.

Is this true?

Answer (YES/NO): NO